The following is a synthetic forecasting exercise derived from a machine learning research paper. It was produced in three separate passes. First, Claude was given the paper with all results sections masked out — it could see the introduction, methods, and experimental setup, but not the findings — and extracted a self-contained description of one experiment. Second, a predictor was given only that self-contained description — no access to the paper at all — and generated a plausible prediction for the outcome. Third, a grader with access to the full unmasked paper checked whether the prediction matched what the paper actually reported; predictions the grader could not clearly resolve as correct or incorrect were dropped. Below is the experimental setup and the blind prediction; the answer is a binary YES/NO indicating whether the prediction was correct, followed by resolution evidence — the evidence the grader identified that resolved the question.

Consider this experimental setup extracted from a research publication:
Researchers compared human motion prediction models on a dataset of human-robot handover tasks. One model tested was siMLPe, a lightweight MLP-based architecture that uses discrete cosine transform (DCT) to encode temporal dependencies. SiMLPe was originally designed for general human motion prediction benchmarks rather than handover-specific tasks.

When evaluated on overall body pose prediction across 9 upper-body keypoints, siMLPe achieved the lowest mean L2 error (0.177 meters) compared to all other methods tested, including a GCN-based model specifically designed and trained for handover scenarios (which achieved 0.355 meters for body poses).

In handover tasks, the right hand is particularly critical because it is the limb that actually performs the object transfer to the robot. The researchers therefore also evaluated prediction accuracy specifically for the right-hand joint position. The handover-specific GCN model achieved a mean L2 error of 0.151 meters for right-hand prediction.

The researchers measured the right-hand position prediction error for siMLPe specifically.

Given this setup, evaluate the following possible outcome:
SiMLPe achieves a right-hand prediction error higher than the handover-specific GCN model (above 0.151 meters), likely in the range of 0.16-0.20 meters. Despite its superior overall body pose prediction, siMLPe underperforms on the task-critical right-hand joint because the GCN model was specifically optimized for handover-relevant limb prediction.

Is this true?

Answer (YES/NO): NO